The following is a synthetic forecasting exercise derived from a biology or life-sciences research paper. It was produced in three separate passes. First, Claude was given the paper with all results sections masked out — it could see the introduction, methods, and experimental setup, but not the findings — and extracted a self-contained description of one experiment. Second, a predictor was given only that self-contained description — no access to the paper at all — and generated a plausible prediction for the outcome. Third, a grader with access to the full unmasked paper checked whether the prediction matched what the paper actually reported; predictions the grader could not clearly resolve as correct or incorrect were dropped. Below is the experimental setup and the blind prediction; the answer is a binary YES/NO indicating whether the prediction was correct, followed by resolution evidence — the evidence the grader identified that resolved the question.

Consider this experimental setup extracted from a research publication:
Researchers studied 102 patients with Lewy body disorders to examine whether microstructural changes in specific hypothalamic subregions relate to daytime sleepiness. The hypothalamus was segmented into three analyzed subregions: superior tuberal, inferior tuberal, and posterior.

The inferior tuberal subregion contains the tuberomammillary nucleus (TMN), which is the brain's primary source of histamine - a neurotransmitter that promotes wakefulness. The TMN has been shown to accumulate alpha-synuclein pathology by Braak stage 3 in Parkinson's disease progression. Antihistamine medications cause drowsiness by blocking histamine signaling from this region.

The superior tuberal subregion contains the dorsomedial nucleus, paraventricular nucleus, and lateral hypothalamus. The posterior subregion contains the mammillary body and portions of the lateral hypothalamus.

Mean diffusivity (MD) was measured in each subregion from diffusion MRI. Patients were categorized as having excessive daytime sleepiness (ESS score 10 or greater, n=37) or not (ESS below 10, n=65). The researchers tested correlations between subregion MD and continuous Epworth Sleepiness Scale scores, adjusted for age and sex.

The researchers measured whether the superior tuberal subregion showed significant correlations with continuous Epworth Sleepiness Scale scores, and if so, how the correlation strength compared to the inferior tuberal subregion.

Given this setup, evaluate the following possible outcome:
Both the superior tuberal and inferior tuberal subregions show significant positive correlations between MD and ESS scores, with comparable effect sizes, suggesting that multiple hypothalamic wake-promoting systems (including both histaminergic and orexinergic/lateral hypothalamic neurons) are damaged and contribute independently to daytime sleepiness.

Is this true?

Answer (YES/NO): YES